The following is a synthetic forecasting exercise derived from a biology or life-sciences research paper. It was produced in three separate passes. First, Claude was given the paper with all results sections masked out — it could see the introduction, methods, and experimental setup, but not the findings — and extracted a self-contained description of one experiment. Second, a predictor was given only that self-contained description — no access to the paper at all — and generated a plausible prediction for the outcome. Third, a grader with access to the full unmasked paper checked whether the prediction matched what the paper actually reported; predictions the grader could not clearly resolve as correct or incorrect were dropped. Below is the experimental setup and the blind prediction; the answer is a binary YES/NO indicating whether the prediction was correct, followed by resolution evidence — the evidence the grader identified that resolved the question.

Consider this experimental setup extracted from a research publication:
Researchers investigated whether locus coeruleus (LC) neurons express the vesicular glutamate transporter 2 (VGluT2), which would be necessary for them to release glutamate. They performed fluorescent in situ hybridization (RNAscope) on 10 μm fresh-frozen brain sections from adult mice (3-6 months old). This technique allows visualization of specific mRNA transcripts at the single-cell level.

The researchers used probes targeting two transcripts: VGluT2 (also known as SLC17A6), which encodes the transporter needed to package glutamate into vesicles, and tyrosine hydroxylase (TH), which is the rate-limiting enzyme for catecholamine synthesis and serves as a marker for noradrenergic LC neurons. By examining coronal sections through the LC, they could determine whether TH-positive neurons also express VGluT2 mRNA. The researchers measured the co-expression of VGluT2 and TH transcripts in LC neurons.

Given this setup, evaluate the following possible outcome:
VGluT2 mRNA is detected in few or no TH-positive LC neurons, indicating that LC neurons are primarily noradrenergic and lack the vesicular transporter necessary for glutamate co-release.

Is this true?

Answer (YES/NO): NO